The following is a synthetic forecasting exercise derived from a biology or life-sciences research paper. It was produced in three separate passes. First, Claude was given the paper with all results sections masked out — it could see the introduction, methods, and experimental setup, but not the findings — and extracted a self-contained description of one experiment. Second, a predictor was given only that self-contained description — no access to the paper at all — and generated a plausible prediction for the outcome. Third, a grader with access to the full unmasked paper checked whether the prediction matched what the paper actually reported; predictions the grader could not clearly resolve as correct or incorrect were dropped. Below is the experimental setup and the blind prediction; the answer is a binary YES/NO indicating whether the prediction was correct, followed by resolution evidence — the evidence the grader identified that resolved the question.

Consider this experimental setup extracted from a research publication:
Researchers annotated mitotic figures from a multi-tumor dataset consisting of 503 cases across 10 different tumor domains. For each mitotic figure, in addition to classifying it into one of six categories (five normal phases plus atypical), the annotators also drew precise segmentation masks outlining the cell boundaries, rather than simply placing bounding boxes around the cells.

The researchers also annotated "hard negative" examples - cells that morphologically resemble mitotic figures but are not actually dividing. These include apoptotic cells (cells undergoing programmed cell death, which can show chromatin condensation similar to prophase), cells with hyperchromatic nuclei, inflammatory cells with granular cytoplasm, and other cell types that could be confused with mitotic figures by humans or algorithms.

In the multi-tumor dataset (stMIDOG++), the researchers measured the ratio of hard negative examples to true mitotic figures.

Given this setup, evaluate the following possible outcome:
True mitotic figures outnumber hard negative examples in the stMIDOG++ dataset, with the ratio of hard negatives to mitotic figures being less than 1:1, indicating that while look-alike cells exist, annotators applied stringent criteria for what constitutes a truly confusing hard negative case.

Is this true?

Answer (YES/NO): NO